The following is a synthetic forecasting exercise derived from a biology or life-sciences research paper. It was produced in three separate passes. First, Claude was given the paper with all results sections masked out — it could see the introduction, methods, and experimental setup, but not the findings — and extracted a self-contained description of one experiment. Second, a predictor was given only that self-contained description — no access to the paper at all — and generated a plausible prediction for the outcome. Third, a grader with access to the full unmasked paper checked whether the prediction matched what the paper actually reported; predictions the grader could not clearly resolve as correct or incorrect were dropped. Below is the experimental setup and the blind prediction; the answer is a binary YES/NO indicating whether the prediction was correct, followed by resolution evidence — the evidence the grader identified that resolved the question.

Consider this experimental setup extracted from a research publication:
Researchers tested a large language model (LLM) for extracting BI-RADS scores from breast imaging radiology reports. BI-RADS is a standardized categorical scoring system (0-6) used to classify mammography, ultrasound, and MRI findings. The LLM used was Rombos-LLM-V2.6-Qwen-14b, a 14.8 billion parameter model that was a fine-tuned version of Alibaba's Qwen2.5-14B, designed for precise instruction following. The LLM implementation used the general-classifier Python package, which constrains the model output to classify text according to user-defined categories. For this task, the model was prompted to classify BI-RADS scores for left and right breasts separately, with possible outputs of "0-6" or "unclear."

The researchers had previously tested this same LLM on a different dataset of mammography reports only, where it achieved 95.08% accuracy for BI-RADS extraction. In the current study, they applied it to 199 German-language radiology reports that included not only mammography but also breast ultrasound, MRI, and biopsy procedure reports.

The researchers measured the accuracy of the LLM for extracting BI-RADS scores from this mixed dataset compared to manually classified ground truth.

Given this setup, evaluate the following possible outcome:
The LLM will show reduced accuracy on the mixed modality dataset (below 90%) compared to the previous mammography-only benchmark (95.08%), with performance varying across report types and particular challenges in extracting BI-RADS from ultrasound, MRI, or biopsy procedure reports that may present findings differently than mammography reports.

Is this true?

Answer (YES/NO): YES